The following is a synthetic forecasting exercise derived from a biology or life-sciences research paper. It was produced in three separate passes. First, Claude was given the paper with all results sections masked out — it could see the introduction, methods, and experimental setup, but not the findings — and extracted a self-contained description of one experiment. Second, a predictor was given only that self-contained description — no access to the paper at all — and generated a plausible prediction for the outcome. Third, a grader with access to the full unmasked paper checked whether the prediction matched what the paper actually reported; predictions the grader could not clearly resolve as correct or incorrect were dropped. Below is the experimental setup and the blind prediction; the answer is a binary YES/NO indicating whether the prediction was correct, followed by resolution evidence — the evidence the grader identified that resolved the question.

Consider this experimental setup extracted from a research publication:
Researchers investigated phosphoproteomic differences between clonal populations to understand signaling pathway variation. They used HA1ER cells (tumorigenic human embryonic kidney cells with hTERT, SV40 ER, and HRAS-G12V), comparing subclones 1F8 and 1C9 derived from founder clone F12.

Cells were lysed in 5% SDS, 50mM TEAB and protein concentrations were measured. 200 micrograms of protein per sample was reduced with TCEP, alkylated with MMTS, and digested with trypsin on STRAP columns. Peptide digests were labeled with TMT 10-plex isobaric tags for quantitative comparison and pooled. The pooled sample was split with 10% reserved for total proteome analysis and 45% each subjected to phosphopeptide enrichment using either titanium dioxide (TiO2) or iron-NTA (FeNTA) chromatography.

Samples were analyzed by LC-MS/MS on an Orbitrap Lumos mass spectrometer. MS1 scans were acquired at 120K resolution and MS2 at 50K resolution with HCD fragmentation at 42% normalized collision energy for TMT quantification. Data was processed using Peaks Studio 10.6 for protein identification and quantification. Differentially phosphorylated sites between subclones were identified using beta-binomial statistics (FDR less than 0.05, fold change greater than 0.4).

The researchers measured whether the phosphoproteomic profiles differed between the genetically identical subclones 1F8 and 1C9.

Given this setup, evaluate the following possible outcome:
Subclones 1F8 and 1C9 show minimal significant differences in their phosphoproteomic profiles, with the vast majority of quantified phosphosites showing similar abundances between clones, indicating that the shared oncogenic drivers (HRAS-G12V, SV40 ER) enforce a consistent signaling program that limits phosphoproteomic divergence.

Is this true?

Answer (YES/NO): NO